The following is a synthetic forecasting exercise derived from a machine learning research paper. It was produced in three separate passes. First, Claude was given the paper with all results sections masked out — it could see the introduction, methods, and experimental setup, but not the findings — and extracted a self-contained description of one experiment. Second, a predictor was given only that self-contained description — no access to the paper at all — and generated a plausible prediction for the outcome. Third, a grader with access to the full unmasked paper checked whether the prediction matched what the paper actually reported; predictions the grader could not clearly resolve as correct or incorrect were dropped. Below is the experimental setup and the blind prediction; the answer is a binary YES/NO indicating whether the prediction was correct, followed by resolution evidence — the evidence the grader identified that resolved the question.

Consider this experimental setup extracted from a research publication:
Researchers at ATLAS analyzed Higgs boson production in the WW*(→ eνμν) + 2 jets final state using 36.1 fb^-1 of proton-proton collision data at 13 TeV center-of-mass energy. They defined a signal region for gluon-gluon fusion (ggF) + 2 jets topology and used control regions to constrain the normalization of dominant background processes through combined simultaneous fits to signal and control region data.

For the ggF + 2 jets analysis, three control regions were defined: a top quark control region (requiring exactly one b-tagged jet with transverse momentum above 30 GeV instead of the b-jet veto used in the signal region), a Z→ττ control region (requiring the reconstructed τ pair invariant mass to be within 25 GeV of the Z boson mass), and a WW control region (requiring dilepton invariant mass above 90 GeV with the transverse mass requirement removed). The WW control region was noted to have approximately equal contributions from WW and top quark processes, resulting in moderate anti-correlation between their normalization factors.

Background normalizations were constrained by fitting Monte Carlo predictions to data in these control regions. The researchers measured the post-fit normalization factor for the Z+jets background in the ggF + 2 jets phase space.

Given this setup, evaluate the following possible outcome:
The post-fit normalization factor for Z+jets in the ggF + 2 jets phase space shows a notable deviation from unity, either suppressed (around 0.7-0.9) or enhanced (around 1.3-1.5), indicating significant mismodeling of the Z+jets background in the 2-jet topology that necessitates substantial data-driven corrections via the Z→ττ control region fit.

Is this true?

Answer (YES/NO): YES